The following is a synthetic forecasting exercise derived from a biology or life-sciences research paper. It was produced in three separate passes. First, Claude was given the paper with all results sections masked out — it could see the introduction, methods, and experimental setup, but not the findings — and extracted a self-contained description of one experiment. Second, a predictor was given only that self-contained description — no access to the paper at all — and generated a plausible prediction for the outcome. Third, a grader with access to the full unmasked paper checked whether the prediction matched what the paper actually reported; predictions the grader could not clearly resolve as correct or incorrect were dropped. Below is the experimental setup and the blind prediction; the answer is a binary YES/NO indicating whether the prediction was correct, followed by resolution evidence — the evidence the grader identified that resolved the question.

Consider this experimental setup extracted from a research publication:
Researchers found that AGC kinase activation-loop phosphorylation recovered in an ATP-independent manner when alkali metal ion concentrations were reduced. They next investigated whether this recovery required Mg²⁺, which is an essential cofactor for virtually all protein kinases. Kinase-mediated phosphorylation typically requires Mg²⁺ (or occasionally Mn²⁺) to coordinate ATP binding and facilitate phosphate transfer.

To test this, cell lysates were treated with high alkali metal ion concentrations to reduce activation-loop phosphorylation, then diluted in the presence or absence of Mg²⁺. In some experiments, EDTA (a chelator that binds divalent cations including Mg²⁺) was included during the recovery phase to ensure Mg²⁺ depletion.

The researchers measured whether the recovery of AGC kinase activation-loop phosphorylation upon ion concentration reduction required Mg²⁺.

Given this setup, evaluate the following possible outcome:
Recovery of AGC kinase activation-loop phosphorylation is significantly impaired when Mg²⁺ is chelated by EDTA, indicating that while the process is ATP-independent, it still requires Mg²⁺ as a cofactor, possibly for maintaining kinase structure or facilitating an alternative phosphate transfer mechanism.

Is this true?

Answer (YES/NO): NO